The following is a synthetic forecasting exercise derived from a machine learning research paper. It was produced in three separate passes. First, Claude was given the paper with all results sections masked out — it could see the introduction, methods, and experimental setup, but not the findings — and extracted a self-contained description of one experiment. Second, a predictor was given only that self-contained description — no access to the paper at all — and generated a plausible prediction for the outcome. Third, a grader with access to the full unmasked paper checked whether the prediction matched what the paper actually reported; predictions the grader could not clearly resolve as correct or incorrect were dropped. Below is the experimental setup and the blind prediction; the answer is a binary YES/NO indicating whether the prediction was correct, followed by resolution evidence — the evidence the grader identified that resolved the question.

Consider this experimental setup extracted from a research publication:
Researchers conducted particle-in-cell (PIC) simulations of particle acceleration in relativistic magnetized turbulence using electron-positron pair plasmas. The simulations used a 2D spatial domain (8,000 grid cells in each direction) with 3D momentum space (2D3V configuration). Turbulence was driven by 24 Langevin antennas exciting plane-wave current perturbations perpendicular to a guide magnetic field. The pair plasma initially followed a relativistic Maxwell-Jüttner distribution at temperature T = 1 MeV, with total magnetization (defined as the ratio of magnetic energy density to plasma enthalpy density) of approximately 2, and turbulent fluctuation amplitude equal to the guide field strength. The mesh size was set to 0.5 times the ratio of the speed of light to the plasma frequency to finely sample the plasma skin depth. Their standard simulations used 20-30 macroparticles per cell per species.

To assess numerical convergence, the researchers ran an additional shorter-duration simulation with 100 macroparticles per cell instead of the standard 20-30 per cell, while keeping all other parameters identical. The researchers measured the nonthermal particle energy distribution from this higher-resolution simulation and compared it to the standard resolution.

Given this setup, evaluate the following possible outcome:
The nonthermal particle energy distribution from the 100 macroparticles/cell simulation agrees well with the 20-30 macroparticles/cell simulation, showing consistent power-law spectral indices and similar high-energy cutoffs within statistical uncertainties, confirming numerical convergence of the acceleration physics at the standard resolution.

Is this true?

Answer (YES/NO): YES